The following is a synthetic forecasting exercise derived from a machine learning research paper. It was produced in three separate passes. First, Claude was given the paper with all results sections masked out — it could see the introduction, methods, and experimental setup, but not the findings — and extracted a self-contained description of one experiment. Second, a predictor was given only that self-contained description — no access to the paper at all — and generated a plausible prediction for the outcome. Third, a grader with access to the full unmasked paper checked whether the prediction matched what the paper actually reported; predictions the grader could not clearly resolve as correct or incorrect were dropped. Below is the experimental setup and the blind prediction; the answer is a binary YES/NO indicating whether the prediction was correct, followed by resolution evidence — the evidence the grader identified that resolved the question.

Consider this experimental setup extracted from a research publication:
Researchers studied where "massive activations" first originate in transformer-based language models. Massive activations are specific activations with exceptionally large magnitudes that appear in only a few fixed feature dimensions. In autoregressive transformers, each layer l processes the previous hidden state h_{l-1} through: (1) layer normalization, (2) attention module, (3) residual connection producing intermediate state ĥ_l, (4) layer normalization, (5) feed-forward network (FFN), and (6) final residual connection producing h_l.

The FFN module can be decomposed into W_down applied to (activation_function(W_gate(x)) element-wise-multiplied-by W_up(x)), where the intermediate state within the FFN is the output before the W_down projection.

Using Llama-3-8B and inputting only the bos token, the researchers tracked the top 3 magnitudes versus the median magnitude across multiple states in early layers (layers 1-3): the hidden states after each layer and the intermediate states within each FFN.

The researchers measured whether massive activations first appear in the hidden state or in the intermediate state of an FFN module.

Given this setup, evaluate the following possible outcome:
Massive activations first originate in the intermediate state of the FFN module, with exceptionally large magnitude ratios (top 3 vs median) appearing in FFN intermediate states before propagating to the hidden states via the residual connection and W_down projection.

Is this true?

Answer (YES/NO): YES